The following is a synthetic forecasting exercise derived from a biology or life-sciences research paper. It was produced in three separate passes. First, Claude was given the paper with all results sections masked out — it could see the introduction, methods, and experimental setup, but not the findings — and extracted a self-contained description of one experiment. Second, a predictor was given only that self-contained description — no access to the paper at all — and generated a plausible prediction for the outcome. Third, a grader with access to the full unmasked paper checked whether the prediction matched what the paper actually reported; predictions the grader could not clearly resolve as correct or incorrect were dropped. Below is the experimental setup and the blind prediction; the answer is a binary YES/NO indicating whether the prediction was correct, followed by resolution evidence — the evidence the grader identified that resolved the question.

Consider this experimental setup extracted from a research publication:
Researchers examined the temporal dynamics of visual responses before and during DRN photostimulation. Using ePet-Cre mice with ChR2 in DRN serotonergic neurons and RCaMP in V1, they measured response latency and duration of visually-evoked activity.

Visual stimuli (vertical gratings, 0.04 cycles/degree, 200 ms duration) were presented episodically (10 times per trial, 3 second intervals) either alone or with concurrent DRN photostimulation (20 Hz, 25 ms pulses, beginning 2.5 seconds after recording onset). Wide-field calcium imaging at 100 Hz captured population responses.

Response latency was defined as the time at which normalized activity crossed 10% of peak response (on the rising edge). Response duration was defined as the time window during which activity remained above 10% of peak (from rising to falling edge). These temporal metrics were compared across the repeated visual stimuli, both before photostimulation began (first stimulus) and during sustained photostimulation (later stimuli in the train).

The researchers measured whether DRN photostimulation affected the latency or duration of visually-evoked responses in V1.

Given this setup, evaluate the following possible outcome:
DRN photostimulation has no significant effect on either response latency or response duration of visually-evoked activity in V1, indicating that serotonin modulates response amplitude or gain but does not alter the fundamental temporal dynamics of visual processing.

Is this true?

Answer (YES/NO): NO